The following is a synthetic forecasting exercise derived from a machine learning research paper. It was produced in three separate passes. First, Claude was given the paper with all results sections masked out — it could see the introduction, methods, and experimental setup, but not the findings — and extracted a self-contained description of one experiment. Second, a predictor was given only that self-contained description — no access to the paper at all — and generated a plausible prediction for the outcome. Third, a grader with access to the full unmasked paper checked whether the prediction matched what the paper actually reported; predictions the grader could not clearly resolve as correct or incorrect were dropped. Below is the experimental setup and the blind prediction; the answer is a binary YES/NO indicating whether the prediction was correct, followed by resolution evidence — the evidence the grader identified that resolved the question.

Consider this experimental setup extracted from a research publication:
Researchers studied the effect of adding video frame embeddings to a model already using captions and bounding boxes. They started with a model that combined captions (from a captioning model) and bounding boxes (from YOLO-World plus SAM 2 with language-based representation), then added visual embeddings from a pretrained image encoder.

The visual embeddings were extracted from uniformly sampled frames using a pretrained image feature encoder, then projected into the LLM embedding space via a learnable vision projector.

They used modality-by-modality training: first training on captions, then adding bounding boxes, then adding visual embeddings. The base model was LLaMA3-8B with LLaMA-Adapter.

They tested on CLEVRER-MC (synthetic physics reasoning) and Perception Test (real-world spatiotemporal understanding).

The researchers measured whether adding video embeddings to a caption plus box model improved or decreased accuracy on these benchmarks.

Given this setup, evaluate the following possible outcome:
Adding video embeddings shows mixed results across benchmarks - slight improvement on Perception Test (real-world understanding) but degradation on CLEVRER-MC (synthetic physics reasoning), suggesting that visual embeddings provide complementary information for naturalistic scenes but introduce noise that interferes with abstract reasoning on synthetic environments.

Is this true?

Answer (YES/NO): NO